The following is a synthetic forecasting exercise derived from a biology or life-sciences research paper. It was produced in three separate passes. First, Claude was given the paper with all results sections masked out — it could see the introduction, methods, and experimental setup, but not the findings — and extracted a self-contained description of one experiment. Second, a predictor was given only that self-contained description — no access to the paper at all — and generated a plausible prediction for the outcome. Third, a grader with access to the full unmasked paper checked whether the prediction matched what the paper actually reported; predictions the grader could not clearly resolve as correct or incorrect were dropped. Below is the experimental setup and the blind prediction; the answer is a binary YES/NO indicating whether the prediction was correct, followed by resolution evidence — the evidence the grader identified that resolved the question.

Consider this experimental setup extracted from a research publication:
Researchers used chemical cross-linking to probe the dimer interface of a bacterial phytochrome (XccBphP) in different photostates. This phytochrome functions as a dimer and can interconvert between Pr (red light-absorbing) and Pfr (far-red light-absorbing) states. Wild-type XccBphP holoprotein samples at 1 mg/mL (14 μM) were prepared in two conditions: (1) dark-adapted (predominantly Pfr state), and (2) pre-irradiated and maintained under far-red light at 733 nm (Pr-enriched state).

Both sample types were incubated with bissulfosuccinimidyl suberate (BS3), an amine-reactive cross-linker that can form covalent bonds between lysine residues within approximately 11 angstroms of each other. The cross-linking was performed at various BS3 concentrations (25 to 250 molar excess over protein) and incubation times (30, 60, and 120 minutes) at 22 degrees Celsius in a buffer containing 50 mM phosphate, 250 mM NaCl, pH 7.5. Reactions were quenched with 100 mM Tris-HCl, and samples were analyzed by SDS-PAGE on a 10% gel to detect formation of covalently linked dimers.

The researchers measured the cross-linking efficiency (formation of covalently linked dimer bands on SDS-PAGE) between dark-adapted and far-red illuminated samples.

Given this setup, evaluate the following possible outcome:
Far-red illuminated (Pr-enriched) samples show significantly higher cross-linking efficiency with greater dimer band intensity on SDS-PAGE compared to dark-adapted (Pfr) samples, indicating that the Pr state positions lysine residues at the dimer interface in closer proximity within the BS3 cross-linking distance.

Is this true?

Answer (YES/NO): NO